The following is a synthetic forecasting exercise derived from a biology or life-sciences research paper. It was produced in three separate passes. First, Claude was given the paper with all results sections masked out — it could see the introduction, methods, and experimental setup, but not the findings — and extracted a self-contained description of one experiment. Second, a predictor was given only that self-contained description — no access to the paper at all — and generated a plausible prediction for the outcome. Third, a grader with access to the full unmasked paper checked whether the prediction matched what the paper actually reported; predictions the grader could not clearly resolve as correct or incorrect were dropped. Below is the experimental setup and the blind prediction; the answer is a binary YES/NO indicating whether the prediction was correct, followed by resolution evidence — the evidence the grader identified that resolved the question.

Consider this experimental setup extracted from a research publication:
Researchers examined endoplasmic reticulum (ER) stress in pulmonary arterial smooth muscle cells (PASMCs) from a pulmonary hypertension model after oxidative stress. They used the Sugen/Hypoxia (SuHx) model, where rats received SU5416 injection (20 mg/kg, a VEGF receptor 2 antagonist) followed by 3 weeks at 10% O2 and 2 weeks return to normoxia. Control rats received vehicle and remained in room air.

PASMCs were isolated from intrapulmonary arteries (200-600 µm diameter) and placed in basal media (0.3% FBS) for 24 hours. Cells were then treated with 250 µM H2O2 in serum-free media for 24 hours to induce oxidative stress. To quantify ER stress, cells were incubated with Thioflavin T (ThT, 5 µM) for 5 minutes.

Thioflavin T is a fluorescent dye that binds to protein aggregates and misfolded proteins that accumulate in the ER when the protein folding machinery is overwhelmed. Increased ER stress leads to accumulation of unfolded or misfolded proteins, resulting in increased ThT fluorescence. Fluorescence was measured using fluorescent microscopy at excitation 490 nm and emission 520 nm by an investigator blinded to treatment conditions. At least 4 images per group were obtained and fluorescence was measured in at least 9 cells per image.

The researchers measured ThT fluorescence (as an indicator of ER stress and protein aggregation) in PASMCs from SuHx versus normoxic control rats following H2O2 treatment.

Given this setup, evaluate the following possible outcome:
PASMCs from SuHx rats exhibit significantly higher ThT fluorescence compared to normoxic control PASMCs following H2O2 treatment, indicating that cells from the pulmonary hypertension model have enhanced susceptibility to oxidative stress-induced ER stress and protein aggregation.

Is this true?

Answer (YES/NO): NO